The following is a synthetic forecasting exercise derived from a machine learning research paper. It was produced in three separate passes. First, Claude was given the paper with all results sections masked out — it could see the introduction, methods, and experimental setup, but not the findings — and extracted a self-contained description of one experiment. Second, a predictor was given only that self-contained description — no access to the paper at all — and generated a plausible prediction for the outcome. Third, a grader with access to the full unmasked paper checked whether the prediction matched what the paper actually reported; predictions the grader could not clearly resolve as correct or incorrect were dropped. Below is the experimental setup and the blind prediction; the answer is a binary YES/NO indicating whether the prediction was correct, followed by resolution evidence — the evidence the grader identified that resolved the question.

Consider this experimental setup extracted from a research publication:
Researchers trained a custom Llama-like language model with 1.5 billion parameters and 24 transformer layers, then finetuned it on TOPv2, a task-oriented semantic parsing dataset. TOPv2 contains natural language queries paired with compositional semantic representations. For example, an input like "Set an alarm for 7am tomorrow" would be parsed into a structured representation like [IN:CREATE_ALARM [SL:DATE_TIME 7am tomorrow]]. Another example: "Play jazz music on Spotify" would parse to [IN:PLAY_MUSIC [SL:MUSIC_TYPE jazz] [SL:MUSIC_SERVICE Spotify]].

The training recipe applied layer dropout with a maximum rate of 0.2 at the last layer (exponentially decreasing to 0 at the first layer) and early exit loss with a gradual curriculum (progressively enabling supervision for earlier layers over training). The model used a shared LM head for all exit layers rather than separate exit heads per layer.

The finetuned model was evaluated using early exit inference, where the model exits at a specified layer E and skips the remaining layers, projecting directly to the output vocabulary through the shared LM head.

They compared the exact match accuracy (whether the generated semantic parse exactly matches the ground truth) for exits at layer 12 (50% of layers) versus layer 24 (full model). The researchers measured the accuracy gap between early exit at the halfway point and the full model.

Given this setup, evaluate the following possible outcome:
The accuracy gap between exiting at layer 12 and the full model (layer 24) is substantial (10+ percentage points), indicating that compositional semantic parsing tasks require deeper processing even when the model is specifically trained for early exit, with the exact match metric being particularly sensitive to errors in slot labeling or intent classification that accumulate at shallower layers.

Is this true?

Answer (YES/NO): NO